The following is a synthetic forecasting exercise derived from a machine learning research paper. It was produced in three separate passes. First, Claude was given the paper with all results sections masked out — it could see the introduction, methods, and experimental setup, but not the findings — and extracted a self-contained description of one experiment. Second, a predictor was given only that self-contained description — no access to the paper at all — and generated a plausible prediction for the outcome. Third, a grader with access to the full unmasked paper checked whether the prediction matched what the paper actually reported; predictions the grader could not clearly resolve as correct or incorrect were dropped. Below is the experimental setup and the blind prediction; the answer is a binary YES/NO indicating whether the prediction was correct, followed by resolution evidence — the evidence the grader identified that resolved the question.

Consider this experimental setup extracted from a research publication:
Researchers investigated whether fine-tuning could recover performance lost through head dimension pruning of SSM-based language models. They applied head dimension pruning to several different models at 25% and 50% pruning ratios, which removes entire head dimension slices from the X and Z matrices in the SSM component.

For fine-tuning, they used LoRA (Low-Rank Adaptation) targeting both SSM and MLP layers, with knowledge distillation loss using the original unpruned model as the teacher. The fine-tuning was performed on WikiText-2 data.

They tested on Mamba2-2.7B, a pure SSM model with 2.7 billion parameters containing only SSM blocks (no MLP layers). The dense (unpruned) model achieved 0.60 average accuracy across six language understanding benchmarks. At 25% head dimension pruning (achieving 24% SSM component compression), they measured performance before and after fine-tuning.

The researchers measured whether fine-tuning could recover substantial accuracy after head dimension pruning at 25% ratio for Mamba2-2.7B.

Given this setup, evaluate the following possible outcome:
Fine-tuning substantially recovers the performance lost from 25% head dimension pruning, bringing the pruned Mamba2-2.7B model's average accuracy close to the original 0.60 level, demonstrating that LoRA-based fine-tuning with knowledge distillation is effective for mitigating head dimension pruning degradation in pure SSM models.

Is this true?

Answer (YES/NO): NO